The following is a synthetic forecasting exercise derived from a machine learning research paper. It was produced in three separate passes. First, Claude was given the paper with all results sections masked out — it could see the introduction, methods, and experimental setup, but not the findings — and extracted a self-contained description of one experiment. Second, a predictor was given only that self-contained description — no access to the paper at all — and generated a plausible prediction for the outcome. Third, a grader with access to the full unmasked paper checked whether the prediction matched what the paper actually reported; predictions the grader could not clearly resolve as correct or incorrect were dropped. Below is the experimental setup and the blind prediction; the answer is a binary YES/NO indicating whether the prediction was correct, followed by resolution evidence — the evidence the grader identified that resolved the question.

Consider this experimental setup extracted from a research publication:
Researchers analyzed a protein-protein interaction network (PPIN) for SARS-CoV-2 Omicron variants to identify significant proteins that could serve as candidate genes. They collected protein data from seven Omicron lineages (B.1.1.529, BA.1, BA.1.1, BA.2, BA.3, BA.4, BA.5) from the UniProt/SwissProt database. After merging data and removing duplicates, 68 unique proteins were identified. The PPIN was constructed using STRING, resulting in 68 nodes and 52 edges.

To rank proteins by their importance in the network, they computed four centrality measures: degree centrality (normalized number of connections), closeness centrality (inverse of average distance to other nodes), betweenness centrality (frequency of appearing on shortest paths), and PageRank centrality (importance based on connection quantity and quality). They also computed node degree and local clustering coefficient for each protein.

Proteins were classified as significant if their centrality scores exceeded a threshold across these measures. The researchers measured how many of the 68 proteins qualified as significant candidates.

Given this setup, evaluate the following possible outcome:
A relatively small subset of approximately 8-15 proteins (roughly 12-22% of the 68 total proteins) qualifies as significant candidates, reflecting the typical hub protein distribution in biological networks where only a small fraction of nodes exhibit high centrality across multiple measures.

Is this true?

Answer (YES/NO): YES